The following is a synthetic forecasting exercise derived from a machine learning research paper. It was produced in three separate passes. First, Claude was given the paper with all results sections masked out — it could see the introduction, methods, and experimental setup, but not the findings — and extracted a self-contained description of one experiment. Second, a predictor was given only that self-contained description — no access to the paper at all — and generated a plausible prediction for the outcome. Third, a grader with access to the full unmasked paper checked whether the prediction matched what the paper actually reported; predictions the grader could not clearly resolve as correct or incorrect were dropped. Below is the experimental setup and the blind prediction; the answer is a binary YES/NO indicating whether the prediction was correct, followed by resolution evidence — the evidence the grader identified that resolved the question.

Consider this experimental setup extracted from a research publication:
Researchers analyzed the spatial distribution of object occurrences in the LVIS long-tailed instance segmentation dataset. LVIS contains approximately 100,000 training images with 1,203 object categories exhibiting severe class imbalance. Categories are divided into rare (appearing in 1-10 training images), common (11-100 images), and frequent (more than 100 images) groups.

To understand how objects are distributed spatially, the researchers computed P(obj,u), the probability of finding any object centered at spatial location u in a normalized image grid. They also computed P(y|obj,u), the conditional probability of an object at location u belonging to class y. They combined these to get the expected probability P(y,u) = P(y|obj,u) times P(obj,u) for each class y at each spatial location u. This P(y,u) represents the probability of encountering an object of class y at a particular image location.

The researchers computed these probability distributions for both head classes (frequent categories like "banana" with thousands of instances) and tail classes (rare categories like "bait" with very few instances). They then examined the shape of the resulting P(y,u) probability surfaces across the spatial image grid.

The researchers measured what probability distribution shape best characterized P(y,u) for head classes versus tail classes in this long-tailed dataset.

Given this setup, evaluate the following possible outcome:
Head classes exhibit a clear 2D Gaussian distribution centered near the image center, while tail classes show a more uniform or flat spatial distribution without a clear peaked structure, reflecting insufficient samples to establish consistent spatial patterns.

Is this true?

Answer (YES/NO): NO